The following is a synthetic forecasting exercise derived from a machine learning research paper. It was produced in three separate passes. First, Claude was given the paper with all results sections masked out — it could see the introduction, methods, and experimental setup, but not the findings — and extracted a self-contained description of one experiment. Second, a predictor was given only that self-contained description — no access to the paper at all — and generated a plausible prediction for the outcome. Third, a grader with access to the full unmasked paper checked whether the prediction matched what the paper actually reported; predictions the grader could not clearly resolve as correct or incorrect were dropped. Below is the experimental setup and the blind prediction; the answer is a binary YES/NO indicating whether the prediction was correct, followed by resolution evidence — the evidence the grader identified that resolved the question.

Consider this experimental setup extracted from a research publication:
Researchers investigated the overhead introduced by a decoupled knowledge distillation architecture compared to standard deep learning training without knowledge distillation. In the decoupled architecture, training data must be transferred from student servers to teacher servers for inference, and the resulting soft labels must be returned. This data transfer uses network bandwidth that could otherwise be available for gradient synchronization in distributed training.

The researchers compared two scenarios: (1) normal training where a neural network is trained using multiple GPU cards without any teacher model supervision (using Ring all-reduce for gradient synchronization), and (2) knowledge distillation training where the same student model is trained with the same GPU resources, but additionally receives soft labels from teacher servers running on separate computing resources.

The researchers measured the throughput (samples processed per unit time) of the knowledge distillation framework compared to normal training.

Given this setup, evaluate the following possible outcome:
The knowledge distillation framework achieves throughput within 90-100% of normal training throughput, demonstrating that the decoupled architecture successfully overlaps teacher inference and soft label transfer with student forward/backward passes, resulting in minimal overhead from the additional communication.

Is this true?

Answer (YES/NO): NO